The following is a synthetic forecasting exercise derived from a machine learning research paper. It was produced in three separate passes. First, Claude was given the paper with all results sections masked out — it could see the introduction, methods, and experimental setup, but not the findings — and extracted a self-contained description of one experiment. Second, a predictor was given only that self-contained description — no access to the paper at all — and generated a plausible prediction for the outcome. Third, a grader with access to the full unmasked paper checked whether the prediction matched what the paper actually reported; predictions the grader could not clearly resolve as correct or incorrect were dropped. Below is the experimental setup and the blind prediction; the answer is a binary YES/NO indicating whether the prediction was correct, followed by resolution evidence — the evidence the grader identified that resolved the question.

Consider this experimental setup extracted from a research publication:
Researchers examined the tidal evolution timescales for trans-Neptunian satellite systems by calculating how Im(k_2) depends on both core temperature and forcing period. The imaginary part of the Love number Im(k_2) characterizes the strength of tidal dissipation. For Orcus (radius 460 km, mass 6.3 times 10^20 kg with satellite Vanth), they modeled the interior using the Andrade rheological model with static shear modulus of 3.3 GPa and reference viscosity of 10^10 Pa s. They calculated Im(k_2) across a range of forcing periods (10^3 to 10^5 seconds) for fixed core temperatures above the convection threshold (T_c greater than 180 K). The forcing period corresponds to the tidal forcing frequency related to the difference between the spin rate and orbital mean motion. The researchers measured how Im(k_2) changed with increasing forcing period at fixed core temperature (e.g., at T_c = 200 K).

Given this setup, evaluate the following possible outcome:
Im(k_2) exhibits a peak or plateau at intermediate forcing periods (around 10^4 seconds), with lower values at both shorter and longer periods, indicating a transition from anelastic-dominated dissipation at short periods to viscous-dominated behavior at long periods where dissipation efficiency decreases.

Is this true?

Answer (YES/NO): NO